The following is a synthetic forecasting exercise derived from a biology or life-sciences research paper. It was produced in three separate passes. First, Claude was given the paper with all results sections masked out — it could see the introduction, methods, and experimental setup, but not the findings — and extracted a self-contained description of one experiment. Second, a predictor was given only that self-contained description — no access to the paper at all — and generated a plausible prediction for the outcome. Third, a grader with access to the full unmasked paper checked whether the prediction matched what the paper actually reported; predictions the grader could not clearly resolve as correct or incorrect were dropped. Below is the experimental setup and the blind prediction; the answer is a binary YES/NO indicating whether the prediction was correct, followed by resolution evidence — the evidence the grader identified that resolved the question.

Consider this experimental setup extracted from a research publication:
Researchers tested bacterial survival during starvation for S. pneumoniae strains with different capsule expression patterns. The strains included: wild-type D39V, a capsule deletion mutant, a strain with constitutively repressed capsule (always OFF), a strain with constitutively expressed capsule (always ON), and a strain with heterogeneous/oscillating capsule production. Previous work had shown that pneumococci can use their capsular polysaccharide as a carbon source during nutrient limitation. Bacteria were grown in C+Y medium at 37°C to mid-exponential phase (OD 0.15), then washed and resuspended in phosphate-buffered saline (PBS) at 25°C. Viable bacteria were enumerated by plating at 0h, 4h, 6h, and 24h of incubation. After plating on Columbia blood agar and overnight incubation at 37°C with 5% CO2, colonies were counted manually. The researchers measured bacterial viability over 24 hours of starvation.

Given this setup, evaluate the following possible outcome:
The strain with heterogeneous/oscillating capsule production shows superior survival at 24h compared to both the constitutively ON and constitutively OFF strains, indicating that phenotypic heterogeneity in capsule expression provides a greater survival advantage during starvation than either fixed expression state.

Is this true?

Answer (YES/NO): NO